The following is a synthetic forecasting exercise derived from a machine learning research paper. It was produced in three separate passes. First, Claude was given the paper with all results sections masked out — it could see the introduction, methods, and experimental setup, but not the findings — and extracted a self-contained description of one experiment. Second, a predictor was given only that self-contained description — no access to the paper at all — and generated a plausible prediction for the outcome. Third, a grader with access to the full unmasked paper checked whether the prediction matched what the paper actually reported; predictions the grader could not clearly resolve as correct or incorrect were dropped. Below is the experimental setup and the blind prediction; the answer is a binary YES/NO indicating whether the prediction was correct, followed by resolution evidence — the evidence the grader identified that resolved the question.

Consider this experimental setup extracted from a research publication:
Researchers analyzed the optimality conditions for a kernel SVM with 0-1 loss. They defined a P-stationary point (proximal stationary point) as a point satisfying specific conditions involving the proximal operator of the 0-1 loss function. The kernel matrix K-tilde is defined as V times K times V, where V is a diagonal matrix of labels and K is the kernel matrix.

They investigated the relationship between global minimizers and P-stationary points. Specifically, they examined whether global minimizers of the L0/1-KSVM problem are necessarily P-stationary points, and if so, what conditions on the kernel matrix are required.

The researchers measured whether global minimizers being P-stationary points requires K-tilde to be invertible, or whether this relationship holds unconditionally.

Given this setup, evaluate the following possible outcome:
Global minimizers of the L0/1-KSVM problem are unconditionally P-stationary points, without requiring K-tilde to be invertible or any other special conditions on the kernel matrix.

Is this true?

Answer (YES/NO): NO